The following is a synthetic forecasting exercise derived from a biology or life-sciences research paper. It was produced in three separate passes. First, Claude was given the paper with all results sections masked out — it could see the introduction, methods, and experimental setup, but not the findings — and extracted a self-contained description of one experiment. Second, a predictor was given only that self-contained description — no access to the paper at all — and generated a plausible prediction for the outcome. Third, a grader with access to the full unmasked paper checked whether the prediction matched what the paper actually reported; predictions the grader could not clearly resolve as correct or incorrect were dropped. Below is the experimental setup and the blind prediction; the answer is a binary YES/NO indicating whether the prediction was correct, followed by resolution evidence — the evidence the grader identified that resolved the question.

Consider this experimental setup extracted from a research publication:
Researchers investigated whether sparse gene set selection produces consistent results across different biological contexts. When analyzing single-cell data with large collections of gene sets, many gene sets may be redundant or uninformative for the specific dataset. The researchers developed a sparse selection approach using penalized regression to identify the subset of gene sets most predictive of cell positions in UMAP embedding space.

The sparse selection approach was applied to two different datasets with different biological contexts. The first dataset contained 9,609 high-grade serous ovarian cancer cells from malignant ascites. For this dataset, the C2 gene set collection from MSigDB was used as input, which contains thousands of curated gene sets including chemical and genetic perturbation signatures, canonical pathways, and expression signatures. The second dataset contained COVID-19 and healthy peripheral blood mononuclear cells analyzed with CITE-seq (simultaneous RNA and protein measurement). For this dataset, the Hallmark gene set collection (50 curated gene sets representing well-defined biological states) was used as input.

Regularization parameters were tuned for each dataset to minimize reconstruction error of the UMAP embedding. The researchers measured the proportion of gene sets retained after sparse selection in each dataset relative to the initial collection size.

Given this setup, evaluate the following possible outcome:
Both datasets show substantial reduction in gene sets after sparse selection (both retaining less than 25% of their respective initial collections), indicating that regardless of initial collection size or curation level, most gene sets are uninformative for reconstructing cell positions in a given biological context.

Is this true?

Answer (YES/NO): NO